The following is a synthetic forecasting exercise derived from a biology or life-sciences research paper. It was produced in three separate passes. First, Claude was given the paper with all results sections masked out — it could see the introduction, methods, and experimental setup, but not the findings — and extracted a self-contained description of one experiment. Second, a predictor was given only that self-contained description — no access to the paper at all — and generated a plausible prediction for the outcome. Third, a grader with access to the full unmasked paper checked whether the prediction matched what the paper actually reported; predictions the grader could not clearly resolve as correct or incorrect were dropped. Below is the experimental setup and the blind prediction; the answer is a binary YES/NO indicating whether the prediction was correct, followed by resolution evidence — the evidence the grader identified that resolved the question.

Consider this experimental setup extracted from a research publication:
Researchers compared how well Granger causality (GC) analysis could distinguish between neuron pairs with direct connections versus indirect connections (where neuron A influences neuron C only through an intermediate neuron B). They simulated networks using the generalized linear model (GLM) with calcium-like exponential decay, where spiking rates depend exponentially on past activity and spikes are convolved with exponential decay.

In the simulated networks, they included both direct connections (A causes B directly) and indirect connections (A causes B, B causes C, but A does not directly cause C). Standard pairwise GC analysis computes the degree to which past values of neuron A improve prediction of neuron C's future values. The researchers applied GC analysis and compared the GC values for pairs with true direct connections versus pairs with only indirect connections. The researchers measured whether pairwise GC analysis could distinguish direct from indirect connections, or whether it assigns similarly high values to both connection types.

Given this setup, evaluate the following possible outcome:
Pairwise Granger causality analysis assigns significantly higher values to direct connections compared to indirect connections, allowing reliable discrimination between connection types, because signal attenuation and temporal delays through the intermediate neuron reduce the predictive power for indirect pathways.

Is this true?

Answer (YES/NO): NO